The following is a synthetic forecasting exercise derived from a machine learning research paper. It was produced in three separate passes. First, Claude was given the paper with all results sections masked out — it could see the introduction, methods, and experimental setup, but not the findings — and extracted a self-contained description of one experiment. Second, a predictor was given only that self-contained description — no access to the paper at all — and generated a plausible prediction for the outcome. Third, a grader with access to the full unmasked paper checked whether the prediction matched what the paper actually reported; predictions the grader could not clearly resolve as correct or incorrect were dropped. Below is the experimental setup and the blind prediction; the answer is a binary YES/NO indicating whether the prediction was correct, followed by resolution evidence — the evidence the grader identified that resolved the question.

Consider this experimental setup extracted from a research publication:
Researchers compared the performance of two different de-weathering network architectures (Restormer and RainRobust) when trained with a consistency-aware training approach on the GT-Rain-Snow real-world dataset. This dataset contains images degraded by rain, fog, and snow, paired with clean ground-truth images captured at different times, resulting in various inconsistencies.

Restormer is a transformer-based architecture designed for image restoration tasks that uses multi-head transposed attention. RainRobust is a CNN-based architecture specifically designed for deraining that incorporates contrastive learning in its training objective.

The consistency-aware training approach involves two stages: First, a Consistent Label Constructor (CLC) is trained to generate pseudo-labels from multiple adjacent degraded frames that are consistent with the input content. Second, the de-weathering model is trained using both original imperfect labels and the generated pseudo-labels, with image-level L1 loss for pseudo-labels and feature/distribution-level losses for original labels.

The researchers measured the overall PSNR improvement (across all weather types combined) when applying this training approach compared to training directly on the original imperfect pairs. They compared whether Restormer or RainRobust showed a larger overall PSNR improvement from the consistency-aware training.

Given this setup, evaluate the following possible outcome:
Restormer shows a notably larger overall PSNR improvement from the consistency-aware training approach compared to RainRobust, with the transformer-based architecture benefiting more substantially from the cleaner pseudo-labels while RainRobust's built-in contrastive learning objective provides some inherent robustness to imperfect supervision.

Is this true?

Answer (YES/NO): YES